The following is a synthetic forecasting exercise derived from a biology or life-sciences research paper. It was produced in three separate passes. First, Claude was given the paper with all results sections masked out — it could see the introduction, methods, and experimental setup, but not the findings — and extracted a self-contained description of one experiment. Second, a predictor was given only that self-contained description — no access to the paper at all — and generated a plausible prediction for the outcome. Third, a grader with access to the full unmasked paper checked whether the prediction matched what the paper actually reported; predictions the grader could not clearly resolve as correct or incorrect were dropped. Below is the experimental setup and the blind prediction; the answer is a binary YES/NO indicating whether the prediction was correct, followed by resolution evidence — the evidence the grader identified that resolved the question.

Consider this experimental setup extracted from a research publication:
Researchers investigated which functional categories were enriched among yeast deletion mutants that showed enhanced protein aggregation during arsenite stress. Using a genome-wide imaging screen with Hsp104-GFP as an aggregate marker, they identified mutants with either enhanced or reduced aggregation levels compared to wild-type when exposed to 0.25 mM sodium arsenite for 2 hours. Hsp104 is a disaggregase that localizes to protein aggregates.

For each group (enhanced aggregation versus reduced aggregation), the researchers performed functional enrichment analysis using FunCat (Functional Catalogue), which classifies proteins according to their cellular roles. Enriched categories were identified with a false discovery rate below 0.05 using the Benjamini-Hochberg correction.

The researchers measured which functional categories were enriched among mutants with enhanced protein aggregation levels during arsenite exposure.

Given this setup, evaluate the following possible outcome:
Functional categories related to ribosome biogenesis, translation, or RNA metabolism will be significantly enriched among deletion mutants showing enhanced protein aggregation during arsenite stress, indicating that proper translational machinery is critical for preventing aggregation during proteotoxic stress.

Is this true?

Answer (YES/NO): NO